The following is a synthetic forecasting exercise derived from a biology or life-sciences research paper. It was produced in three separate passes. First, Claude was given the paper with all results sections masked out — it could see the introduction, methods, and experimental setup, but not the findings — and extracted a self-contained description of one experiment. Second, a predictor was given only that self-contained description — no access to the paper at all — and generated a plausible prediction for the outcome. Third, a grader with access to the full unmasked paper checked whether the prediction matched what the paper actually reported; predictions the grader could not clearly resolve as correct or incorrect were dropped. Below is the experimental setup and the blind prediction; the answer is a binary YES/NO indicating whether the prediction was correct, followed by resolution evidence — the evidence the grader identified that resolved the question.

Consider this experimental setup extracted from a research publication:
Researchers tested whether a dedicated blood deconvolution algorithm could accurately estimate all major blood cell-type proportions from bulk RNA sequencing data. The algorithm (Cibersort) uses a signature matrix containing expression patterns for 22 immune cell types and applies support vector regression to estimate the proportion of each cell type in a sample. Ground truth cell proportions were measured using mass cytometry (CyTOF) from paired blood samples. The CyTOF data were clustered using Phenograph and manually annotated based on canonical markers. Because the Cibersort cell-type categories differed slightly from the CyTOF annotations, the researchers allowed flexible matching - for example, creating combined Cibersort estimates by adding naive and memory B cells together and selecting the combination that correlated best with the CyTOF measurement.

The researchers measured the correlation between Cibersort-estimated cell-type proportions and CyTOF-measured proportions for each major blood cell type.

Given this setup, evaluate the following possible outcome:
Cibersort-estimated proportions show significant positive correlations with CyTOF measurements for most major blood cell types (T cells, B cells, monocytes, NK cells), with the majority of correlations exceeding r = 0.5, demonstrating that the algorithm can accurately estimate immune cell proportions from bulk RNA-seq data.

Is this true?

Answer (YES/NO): NO